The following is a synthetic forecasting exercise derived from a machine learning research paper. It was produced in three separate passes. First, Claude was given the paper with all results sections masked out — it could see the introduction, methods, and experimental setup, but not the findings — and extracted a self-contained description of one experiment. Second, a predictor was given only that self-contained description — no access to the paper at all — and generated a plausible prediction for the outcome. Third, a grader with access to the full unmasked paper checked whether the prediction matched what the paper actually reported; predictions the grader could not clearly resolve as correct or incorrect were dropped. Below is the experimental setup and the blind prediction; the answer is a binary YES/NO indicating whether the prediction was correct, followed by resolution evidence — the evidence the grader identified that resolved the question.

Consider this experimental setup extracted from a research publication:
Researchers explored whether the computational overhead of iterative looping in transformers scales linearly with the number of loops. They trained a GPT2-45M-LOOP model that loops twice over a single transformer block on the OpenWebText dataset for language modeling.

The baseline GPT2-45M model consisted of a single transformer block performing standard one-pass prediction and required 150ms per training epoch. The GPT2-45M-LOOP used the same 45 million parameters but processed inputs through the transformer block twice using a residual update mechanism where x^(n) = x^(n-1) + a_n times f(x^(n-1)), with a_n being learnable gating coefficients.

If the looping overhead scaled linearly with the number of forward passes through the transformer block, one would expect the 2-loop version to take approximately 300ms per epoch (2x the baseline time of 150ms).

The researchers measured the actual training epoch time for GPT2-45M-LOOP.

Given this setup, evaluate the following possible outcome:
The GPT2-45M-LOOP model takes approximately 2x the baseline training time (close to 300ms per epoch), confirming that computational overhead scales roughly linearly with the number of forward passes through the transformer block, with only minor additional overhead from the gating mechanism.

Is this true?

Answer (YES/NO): NO